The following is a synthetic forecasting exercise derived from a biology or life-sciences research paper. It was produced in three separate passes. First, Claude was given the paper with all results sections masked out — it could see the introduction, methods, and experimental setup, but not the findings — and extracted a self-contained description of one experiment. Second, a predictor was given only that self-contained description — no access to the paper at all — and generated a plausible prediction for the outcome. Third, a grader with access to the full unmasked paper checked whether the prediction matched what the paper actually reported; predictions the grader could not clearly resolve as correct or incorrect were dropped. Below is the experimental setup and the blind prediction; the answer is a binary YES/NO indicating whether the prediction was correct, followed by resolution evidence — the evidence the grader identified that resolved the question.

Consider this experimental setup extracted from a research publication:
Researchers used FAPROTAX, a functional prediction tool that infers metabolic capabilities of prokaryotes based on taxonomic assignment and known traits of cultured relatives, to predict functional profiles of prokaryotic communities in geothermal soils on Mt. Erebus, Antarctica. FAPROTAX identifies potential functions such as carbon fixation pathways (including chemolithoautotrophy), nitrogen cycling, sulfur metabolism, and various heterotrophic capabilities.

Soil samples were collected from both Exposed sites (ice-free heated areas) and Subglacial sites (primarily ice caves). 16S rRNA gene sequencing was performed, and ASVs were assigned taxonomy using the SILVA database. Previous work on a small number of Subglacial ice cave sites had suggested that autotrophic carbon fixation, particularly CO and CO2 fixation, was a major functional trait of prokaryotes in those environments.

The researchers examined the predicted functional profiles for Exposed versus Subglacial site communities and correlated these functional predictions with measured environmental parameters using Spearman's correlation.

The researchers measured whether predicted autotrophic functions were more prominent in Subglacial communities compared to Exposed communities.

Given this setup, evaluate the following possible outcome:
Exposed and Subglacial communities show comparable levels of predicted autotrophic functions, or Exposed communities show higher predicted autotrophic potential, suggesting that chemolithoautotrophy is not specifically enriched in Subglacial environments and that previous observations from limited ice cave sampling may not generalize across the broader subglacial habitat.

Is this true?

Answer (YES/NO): YES